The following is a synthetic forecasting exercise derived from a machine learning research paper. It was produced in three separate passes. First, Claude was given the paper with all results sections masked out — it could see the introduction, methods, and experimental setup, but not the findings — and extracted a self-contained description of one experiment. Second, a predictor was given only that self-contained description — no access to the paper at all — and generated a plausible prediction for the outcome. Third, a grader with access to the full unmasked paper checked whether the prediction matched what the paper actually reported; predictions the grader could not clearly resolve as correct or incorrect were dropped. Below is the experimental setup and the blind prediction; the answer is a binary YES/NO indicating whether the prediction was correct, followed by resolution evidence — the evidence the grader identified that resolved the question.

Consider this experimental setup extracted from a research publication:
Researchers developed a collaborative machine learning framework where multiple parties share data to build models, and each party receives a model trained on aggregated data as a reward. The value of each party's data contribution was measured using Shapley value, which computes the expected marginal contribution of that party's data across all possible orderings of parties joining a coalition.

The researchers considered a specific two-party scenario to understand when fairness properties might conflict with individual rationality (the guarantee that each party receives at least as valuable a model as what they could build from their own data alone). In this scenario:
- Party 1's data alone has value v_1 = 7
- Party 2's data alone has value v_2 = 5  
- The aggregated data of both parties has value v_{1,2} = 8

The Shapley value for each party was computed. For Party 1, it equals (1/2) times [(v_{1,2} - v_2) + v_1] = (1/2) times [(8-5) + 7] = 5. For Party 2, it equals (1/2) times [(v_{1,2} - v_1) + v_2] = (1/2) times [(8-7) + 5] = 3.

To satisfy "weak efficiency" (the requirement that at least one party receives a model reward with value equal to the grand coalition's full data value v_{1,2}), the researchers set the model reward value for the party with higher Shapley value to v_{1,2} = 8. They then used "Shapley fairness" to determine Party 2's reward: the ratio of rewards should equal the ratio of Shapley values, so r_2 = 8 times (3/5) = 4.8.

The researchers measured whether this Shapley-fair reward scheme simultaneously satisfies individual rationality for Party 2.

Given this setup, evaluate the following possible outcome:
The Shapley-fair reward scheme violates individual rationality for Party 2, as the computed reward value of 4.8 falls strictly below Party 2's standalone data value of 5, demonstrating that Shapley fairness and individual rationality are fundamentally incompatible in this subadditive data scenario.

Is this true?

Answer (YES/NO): YES